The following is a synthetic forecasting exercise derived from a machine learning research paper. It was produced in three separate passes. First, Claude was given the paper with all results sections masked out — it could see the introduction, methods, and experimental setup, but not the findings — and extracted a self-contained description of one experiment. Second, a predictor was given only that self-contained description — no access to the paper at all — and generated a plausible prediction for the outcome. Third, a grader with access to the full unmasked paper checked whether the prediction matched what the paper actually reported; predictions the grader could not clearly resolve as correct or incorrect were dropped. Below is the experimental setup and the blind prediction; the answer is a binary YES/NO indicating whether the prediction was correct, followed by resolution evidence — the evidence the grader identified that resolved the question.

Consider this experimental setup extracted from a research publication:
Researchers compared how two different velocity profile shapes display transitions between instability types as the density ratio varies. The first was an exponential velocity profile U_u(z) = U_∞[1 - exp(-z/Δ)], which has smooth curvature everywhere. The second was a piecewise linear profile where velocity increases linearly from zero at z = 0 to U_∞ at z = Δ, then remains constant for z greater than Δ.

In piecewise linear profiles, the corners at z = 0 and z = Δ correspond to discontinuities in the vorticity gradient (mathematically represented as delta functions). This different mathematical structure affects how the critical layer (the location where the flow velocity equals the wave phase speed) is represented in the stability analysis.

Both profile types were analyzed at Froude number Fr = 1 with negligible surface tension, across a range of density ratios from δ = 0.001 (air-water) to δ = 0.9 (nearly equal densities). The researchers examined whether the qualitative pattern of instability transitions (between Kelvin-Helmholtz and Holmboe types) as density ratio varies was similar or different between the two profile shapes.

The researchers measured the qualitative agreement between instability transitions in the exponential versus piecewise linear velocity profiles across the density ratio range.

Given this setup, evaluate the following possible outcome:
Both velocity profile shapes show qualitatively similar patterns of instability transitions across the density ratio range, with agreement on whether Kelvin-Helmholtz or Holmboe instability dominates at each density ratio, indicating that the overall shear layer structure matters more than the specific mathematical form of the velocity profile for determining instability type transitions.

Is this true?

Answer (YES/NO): NO